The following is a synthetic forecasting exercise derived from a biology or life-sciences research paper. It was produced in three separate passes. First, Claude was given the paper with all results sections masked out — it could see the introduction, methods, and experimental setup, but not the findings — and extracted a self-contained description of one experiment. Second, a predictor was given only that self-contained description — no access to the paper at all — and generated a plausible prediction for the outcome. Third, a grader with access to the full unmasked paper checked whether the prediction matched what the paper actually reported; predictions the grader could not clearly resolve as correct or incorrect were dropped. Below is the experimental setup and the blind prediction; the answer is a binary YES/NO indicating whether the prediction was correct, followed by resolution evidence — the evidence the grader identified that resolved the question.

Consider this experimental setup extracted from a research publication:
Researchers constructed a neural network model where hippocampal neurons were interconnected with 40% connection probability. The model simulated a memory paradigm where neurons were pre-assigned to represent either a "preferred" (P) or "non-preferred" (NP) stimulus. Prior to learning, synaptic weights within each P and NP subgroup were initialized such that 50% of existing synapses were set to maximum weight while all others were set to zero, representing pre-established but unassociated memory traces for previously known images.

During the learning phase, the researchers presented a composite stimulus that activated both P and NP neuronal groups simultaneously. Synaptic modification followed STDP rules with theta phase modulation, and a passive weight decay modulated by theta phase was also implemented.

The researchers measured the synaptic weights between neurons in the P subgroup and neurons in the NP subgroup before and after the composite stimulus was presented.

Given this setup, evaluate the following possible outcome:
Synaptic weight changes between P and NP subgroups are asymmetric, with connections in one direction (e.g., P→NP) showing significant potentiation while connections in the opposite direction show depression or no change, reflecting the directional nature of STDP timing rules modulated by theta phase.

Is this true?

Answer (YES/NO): NO